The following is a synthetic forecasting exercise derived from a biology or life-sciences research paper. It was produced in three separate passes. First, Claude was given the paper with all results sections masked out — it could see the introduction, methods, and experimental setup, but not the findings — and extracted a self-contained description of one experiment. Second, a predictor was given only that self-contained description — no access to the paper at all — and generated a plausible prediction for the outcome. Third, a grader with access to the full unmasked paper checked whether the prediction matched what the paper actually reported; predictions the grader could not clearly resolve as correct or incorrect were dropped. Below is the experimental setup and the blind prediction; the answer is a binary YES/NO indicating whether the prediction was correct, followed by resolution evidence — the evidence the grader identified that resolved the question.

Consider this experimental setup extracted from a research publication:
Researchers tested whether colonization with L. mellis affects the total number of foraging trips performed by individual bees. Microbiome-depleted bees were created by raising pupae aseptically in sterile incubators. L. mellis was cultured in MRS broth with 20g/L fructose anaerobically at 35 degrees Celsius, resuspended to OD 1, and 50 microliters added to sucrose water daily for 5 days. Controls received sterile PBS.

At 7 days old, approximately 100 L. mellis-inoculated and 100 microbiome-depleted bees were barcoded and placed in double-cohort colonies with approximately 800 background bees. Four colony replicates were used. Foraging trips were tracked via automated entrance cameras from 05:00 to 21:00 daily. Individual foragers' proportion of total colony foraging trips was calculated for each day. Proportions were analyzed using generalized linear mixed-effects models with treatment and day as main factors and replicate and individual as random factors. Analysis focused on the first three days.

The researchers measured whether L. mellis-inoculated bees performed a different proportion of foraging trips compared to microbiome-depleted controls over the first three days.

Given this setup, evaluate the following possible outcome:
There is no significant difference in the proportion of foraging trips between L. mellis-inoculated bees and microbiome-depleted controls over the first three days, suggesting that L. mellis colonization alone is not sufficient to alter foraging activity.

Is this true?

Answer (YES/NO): NO